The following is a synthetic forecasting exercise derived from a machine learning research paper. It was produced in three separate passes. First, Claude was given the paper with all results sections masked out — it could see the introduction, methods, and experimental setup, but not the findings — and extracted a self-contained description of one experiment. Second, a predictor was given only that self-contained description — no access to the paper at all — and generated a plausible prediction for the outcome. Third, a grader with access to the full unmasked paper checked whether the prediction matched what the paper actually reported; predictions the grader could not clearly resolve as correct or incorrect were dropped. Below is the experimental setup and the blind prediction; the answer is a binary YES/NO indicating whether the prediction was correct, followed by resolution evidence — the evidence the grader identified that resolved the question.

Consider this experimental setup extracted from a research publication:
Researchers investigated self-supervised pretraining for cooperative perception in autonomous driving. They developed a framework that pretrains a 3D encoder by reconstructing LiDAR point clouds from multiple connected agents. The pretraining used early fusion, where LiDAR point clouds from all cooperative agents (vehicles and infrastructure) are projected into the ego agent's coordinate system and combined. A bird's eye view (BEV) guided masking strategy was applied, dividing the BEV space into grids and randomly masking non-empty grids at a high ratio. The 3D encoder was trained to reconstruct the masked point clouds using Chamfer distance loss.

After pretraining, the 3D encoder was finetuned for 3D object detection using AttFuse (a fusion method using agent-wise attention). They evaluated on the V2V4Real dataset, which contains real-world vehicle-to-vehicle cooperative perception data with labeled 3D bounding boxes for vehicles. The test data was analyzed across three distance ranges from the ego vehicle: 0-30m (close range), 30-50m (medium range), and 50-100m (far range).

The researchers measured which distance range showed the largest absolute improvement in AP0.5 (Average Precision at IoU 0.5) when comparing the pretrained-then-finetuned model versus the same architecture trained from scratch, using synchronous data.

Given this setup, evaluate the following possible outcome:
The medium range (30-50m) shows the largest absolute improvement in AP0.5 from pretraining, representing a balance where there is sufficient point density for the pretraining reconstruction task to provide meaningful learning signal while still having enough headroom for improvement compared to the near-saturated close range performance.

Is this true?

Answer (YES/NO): YES